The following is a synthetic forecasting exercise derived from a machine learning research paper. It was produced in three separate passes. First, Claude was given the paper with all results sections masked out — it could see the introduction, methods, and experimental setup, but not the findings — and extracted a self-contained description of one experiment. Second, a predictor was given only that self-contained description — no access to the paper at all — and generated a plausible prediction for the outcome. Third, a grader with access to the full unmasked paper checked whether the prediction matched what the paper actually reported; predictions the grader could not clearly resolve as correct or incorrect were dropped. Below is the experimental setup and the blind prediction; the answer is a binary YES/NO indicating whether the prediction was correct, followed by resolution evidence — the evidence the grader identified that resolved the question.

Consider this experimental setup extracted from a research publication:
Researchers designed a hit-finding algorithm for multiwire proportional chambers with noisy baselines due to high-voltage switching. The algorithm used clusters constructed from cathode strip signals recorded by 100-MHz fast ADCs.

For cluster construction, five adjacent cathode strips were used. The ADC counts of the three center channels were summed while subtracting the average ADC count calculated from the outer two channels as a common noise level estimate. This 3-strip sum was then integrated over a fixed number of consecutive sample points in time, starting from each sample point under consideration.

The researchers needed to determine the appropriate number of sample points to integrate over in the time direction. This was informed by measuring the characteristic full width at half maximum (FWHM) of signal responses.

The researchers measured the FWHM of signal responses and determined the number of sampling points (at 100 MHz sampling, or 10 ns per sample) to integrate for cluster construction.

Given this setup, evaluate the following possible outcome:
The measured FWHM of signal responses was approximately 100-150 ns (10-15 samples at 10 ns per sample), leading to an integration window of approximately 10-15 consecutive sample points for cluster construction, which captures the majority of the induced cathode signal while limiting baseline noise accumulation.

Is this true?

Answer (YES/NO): YES